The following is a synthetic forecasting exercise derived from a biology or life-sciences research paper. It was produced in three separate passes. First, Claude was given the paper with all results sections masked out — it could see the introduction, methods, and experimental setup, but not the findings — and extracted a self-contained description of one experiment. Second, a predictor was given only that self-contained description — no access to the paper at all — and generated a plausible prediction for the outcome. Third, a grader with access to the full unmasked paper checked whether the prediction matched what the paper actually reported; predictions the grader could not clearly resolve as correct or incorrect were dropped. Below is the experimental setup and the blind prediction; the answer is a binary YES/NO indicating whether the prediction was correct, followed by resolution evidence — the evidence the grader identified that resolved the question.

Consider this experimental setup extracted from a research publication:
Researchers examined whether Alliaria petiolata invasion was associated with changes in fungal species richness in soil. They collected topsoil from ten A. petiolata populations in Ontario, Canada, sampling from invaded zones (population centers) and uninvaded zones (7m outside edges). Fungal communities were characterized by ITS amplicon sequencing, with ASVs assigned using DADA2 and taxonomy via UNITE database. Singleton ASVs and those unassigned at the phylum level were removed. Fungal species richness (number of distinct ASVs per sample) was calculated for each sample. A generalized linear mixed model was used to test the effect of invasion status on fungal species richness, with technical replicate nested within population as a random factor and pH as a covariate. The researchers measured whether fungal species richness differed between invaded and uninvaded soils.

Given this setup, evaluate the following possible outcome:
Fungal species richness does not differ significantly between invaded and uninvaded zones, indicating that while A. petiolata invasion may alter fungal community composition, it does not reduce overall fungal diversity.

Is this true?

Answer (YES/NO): NO